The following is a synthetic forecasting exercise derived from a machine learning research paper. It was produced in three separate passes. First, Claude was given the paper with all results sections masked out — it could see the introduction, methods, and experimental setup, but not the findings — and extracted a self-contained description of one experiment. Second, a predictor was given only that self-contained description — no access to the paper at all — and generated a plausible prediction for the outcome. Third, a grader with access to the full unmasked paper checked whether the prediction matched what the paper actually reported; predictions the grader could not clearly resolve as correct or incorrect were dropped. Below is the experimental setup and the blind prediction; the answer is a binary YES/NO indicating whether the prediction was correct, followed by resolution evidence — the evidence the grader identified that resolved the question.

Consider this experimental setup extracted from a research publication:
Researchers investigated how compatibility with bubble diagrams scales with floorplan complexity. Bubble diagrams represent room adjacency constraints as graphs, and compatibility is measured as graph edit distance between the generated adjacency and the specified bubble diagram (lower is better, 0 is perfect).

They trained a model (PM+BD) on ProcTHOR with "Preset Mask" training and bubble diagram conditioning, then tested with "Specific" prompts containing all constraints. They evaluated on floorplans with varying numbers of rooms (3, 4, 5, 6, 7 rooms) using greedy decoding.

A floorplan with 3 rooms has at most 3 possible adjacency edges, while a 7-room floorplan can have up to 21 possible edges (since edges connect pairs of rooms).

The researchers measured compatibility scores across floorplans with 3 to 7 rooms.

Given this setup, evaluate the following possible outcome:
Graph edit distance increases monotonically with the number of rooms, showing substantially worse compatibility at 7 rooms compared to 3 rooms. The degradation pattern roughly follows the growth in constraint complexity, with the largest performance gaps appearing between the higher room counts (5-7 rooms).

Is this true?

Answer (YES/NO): NO